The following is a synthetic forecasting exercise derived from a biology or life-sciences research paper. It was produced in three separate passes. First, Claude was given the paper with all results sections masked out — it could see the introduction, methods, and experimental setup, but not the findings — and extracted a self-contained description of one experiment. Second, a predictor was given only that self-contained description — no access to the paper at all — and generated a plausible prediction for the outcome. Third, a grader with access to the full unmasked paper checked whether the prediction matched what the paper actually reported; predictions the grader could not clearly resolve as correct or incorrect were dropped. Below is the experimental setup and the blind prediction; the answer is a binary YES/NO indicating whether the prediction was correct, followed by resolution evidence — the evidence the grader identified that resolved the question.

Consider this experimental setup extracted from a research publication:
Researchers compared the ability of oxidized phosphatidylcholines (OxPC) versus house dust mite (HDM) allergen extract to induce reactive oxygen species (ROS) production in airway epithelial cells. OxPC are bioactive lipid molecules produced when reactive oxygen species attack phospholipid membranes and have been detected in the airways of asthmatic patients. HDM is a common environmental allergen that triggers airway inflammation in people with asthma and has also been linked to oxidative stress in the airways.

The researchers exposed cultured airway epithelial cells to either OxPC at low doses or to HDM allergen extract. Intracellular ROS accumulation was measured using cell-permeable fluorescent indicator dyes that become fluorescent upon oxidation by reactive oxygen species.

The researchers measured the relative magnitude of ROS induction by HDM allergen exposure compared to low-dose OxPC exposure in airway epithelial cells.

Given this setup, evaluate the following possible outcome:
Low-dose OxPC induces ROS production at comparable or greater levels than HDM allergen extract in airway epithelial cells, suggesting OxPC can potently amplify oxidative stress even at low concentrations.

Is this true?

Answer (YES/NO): YES